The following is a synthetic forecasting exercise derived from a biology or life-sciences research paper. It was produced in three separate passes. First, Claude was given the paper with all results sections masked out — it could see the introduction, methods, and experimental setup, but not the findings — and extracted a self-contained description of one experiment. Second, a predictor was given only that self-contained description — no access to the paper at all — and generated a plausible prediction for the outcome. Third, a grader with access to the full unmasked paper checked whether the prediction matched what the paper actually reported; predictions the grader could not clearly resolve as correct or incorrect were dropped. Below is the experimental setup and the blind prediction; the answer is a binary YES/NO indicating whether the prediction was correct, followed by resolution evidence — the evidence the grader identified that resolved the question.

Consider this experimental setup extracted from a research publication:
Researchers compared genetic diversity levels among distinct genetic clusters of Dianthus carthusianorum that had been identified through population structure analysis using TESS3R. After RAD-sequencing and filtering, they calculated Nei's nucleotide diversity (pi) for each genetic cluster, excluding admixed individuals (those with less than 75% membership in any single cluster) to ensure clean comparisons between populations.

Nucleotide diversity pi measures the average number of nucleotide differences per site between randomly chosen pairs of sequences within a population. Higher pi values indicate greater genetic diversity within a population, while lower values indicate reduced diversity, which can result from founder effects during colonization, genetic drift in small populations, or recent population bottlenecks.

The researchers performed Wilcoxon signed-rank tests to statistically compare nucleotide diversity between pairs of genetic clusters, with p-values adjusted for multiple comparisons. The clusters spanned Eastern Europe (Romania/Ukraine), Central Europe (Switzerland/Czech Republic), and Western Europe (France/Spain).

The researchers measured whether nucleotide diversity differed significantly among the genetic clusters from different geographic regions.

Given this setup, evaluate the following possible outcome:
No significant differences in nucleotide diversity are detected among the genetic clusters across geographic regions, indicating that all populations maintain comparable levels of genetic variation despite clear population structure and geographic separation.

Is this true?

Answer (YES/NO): NO